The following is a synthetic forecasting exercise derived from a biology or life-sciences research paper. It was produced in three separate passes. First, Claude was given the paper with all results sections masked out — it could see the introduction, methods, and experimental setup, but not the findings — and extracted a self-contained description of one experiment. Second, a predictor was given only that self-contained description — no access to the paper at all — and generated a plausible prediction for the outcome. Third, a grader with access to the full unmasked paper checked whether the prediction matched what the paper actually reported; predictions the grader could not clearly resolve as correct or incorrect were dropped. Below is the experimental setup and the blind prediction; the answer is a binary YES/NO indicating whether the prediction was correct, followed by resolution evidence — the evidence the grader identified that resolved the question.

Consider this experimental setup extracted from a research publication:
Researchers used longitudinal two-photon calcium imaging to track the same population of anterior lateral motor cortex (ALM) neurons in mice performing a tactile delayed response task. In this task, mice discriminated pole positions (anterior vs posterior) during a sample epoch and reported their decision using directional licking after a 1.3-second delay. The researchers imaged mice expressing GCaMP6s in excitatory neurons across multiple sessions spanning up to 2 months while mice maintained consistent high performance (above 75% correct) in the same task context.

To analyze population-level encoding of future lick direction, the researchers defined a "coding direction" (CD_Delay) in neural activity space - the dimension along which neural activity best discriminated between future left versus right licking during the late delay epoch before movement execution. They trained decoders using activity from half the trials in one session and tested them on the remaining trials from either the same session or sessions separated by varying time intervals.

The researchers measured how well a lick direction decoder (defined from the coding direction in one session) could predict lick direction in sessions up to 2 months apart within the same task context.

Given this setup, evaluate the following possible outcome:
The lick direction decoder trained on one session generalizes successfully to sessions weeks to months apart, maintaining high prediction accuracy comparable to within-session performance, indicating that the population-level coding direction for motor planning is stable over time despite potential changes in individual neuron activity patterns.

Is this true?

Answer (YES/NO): YES